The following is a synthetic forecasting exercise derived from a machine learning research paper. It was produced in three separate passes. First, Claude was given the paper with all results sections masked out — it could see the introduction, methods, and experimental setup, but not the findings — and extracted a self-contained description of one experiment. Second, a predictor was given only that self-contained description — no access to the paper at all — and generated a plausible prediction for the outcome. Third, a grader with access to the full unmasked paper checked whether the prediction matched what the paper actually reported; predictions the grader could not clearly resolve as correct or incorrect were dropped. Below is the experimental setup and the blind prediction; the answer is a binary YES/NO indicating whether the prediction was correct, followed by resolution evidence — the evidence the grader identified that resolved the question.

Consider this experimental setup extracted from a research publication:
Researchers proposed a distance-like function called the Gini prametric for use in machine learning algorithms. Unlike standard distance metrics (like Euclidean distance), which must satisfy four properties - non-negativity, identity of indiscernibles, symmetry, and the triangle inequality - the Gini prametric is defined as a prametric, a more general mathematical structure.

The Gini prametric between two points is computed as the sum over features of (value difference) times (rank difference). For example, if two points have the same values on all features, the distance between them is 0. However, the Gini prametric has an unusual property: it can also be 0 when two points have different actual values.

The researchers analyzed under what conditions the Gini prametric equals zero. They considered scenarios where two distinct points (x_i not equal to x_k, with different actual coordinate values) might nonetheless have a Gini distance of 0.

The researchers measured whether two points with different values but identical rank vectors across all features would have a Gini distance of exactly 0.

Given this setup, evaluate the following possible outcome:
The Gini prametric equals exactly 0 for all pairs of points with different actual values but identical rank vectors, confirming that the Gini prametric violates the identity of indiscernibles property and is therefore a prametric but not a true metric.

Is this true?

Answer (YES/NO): YES